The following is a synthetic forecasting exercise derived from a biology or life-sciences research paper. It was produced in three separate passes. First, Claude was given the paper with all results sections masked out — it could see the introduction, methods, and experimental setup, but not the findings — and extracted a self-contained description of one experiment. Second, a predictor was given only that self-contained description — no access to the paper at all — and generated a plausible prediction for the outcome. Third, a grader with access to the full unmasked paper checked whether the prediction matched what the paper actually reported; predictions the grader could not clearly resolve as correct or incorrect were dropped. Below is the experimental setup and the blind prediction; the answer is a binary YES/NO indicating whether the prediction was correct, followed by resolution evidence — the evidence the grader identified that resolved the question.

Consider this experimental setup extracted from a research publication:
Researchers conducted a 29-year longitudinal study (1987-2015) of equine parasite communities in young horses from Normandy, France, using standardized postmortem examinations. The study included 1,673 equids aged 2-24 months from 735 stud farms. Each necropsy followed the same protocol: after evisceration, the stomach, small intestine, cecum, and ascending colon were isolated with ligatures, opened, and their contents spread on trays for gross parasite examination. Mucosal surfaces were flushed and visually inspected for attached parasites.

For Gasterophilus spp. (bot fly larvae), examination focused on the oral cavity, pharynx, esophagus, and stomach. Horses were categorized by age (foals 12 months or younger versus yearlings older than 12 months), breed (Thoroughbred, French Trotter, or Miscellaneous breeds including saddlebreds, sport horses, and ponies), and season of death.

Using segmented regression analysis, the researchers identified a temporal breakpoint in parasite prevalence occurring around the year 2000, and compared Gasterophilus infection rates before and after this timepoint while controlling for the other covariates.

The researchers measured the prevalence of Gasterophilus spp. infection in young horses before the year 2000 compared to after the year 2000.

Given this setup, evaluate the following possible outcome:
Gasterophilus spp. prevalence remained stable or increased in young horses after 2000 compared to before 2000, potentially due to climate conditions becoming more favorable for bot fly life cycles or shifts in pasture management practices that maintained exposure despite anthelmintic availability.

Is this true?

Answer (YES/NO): NO